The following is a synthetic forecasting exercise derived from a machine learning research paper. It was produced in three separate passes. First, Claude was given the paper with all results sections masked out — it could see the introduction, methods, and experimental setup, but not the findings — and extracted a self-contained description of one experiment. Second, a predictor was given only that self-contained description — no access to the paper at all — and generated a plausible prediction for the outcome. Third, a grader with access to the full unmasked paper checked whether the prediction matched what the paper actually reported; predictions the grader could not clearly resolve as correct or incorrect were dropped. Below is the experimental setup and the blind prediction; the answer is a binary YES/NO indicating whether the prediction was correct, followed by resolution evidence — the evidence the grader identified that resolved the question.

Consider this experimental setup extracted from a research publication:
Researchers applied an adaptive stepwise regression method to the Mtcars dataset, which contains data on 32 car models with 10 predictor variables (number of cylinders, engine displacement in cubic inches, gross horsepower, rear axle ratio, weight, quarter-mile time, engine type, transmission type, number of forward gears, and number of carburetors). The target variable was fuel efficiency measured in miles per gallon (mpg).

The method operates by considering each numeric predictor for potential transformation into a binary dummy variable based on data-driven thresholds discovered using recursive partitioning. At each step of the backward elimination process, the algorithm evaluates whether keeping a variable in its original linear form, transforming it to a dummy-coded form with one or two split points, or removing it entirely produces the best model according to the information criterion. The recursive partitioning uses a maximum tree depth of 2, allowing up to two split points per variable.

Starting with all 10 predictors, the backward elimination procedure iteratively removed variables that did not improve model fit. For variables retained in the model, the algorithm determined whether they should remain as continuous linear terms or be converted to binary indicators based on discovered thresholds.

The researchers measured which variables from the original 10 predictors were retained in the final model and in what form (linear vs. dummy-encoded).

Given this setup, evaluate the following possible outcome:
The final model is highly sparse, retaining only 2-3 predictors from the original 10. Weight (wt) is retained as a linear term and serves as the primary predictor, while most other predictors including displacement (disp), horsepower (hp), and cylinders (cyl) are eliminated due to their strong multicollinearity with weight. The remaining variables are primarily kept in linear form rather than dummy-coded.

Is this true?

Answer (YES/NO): NO